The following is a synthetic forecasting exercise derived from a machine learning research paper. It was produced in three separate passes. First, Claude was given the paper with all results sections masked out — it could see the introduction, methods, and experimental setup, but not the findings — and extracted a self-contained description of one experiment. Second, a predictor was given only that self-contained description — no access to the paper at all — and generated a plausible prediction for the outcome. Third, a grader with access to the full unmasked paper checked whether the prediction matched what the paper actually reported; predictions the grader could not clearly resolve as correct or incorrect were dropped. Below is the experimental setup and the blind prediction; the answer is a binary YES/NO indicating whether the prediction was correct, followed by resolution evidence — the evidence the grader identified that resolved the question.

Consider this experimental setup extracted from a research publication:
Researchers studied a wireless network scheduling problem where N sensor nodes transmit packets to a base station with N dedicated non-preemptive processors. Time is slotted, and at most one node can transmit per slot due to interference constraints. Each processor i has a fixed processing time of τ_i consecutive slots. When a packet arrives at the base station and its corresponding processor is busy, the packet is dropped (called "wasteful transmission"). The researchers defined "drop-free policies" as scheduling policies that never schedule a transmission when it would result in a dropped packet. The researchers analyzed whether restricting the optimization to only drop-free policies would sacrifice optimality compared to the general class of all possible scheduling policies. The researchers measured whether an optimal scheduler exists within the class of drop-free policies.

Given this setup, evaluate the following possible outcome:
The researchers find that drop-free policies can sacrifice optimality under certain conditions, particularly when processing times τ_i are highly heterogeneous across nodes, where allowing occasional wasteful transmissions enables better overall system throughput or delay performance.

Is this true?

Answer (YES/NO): NO